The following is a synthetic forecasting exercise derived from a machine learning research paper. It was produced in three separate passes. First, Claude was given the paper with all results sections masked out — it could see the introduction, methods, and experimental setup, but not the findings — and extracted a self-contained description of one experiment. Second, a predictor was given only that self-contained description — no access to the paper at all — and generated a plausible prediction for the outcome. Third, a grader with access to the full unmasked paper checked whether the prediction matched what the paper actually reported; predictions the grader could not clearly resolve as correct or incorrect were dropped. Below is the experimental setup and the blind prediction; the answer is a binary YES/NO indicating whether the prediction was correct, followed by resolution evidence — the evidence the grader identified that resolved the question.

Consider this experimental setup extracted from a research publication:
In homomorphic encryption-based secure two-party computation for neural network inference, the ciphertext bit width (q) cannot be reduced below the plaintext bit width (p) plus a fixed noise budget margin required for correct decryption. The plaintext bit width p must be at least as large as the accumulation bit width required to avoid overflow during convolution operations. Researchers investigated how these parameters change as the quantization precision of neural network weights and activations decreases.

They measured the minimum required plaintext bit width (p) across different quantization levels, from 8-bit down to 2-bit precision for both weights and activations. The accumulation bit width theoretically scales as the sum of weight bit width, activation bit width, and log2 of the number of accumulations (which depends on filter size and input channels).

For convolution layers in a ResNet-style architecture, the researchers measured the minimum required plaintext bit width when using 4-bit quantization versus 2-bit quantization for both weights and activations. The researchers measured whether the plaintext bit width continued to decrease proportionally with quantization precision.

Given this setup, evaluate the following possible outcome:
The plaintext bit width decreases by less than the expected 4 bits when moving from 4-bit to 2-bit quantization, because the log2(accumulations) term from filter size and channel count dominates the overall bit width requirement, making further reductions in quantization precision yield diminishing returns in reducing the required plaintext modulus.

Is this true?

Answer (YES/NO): NO